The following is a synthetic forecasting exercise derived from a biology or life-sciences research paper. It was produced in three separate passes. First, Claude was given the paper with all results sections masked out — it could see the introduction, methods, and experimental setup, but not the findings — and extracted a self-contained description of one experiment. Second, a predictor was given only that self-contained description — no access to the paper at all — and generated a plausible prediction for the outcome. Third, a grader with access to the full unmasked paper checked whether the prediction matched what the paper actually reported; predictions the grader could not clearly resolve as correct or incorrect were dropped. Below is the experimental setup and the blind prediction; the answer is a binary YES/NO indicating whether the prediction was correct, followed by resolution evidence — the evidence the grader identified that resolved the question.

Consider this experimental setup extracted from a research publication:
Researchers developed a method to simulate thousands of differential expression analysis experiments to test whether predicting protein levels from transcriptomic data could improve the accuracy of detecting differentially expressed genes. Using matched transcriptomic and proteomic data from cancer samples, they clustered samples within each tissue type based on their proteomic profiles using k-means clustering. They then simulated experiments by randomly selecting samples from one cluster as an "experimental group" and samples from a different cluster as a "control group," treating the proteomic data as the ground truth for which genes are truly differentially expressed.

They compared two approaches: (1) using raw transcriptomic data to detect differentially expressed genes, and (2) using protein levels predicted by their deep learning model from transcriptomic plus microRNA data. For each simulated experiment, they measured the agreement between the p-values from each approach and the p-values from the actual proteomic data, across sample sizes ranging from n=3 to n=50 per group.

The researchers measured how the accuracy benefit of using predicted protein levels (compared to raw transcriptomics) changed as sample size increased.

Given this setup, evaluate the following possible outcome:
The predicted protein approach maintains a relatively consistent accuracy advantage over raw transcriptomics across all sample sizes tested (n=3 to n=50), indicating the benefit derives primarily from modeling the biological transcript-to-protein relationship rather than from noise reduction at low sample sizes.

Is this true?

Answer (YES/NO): NO